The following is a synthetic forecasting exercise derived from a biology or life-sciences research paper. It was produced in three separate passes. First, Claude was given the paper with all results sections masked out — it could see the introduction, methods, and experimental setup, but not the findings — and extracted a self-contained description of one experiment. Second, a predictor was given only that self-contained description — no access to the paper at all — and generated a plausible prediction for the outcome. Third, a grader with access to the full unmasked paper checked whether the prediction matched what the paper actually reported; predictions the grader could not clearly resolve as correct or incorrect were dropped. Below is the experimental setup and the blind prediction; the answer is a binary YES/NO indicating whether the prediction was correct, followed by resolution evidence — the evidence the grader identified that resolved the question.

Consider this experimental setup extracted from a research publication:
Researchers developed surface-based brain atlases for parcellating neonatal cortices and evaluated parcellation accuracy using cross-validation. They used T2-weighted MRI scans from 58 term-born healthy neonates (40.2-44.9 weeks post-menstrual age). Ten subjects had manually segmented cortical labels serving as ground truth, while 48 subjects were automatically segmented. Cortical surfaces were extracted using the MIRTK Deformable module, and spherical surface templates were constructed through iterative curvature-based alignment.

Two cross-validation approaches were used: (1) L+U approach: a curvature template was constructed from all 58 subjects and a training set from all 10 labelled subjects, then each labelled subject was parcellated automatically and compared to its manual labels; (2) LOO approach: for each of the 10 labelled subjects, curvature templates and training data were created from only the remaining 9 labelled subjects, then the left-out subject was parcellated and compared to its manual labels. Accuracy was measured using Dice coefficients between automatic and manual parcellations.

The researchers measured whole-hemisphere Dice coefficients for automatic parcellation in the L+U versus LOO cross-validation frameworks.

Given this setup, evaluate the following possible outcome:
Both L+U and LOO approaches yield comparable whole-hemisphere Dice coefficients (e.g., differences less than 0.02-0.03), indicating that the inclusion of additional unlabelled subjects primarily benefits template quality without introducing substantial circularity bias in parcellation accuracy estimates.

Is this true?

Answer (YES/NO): NO